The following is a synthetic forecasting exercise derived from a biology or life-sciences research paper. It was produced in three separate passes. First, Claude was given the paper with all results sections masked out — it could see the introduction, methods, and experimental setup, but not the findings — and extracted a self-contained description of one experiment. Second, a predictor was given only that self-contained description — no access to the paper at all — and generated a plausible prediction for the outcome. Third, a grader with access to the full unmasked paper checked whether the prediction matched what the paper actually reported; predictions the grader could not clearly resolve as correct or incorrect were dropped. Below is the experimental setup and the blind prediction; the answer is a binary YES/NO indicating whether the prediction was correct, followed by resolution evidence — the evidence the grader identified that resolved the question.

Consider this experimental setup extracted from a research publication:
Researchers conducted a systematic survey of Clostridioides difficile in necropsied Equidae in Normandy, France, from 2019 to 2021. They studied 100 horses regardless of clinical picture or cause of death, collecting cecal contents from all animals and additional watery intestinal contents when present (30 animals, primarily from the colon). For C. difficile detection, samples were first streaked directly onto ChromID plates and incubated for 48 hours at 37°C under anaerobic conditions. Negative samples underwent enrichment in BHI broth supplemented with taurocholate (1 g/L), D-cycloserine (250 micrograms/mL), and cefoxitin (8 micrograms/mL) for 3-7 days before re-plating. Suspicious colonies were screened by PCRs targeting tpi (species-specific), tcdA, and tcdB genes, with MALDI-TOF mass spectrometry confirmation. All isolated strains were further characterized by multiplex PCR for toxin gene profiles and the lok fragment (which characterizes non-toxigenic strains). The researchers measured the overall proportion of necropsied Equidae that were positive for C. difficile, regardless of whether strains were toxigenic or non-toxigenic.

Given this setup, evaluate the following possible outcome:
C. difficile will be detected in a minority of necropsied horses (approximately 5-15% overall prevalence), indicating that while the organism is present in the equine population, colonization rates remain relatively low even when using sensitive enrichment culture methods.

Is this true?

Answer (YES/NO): NO